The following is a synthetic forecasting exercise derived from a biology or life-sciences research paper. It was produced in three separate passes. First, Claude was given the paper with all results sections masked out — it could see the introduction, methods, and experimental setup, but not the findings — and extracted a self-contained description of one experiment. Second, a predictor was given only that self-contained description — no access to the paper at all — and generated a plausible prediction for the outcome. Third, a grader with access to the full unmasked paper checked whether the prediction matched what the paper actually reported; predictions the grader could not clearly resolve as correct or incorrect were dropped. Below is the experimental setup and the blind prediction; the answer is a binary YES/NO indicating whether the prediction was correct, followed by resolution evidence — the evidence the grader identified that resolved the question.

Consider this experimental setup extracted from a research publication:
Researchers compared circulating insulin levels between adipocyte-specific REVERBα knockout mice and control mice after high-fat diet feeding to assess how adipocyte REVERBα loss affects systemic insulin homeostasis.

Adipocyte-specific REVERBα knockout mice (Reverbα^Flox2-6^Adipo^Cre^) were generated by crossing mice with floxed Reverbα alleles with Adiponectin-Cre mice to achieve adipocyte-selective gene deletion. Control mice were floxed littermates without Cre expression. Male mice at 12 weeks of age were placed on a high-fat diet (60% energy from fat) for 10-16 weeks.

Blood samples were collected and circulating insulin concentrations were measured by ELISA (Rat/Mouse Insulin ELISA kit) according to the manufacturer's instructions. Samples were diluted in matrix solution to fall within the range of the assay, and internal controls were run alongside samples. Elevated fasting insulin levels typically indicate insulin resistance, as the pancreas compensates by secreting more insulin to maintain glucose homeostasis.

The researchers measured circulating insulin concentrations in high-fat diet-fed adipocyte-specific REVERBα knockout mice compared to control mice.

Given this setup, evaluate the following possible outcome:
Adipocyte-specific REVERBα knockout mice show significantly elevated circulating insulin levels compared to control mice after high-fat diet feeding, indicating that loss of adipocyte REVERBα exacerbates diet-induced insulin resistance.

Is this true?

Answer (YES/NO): NO